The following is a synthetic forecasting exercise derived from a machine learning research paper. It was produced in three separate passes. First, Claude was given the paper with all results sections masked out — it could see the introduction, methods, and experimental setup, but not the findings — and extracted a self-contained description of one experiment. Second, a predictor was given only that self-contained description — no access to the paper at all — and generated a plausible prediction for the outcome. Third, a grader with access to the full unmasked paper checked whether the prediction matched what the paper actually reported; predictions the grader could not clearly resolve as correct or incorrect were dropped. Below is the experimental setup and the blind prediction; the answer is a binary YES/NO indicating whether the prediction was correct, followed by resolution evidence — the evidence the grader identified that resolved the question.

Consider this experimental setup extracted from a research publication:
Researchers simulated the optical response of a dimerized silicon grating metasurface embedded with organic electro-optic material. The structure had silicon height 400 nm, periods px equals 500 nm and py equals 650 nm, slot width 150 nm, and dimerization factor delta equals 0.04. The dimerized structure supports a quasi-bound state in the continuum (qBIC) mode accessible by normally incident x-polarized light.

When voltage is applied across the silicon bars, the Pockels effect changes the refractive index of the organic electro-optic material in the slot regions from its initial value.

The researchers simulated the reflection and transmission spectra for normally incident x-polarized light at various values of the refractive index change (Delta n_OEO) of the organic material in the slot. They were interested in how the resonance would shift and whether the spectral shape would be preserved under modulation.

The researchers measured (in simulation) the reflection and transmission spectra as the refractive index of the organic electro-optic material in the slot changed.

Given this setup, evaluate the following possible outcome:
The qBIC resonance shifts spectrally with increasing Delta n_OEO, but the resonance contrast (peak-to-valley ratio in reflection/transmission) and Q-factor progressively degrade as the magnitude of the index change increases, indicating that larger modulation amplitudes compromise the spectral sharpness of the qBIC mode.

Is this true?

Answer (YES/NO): NO